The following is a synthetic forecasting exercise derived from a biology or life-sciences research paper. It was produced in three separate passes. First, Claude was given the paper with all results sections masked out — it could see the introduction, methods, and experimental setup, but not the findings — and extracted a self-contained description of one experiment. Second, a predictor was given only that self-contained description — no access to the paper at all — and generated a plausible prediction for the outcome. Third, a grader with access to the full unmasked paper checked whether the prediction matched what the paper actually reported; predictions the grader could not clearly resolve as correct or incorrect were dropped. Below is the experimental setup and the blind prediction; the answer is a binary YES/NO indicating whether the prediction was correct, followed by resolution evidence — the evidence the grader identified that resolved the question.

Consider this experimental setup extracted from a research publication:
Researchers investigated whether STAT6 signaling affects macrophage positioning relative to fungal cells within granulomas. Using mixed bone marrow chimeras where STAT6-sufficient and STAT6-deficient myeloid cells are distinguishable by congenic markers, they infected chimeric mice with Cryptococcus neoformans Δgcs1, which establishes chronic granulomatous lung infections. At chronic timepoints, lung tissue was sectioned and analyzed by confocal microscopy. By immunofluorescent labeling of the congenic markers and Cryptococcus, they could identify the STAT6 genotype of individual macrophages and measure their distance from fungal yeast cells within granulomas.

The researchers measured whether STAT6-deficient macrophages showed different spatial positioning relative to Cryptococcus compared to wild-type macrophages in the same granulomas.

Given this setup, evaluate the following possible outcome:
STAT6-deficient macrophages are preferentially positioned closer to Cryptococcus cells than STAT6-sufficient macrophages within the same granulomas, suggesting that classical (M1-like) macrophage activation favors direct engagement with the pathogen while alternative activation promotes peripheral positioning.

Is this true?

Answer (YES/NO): YES